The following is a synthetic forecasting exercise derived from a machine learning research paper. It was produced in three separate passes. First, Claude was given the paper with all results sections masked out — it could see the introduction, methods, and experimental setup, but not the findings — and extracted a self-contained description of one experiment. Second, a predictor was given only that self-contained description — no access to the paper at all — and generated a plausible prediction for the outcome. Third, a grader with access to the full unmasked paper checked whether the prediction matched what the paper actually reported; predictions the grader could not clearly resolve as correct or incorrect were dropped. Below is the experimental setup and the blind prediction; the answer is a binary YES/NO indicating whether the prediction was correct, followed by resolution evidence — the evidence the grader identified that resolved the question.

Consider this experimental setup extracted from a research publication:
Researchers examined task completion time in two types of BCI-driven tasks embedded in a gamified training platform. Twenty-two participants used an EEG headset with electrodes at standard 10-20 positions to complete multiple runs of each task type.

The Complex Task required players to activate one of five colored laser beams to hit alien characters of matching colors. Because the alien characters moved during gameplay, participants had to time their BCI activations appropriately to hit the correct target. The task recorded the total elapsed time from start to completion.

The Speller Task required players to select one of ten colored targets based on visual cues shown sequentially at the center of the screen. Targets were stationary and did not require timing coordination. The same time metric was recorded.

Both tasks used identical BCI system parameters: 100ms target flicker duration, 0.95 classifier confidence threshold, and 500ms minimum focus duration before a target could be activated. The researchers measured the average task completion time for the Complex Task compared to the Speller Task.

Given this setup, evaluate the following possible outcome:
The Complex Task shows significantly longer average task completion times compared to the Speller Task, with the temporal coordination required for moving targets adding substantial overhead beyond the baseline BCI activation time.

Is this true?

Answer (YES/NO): NO